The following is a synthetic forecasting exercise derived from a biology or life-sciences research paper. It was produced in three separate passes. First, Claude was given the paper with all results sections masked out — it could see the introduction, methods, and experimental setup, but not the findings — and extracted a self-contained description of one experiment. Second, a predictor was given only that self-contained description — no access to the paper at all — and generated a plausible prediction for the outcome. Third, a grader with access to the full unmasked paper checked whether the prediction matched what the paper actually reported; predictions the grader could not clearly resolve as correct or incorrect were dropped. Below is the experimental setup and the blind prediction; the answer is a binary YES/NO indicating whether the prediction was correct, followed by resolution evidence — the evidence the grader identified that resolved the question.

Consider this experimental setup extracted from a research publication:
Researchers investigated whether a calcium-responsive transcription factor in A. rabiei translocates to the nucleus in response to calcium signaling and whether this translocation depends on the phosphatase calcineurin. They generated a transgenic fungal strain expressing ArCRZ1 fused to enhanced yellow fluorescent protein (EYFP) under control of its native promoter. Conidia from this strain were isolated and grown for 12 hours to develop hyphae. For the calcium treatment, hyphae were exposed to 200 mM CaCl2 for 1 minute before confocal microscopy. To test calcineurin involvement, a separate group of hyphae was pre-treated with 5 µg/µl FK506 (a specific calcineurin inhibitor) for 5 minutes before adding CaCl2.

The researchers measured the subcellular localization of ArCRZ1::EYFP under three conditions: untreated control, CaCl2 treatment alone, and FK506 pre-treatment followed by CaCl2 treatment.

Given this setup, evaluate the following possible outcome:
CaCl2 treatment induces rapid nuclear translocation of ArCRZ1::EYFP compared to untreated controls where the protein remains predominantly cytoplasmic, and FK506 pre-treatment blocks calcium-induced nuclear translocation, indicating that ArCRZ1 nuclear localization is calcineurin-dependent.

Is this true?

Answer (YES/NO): YES